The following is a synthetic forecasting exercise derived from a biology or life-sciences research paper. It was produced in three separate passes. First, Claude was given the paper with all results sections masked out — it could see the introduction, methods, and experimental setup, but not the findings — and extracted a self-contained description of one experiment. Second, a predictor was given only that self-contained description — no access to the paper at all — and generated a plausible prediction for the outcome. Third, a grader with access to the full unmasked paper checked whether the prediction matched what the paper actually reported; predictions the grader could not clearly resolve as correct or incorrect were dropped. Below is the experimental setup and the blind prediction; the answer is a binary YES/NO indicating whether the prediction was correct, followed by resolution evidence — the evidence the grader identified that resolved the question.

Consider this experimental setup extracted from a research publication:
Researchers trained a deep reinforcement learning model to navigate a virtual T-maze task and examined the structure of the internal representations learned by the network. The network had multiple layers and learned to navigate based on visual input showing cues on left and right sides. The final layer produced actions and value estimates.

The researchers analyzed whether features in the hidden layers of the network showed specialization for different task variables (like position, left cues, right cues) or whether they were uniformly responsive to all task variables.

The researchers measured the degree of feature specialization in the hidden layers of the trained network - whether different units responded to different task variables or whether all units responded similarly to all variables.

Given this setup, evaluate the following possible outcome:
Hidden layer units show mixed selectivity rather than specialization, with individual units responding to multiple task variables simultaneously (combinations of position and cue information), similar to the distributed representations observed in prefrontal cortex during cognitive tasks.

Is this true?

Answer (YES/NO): NO